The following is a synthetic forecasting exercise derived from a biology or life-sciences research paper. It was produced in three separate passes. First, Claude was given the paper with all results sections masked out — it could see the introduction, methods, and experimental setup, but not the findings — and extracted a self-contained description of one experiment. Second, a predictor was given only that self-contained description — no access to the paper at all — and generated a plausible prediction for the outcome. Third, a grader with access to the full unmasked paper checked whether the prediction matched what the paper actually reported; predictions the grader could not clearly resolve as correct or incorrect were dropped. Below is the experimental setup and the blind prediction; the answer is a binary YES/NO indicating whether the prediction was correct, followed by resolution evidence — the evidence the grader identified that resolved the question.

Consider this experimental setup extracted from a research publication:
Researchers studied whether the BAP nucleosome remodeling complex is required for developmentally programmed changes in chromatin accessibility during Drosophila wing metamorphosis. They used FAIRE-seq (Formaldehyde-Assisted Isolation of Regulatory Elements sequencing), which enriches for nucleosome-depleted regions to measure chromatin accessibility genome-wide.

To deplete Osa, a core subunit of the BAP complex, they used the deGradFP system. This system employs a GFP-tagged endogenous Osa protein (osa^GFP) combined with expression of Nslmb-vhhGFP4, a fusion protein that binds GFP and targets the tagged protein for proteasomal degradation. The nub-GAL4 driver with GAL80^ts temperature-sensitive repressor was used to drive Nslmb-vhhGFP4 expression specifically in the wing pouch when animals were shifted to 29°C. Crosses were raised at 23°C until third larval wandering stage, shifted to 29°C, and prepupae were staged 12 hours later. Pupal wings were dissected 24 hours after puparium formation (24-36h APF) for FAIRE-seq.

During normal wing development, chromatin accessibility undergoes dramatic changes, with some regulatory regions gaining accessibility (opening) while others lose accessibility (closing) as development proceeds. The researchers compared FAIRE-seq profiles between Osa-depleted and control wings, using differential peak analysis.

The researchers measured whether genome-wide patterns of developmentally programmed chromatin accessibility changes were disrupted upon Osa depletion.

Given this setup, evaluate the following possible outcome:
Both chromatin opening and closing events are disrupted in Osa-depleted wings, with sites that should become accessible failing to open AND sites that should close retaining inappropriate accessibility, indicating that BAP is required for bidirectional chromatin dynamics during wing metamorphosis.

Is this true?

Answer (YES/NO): NO